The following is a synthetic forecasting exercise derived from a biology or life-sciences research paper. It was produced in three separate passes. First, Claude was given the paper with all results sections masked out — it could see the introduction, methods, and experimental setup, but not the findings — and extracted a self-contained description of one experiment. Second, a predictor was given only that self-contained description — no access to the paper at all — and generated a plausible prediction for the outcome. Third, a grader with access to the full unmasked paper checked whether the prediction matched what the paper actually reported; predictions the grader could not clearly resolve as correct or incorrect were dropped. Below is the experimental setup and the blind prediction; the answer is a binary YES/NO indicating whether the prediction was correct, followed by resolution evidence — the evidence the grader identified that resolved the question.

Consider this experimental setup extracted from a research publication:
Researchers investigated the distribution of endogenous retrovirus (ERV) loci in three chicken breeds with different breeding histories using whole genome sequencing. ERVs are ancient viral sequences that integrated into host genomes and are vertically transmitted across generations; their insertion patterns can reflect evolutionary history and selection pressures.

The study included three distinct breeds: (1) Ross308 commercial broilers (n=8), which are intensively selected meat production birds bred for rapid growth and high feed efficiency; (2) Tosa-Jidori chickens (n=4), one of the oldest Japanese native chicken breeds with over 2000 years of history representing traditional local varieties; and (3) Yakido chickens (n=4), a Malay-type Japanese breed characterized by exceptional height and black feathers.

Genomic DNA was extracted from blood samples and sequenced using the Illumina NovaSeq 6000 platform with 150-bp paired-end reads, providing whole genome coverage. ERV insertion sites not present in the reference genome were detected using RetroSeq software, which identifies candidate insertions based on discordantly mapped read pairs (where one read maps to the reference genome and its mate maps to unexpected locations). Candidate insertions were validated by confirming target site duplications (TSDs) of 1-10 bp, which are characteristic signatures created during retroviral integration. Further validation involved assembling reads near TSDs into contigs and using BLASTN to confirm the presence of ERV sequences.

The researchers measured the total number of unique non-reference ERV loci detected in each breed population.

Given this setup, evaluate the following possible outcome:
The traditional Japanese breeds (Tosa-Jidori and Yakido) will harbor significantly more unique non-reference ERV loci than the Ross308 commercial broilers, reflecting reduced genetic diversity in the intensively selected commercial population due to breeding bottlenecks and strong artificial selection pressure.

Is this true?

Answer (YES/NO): NO